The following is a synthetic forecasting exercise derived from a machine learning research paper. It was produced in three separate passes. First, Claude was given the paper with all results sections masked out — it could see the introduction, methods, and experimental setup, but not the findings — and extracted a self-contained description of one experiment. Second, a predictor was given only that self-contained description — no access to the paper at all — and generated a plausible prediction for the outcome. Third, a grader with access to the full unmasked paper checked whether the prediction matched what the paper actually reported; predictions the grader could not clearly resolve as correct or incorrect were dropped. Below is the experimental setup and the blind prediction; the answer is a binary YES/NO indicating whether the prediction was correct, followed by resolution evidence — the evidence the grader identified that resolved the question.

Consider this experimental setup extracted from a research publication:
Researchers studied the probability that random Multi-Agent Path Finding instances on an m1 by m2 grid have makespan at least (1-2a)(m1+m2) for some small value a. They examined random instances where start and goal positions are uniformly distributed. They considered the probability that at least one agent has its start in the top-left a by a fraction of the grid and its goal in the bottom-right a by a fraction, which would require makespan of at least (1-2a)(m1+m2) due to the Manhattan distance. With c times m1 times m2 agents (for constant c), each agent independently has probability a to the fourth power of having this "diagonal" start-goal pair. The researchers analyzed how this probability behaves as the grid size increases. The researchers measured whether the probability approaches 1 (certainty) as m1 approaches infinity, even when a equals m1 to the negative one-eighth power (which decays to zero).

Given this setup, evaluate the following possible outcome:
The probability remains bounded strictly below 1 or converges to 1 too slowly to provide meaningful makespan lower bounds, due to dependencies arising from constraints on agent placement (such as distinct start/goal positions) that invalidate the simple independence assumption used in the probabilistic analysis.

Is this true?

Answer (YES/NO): NO